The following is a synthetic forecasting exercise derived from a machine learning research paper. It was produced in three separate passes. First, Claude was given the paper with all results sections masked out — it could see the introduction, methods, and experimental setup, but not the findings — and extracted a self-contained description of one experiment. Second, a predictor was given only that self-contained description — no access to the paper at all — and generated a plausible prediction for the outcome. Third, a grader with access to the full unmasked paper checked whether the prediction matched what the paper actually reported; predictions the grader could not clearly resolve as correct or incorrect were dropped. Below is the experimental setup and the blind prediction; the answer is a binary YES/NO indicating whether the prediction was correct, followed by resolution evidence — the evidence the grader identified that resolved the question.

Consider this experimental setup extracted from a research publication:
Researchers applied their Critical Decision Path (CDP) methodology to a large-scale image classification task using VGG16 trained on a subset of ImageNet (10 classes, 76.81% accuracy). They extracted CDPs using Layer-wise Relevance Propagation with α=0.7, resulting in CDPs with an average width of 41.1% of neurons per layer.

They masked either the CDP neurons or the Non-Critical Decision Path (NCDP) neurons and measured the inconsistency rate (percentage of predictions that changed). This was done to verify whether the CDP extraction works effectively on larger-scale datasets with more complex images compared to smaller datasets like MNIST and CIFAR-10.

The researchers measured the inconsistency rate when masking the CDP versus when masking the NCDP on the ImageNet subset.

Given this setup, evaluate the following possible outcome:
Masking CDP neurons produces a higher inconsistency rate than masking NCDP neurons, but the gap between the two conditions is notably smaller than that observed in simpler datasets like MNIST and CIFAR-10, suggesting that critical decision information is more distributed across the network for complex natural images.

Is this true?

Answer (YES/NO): YES